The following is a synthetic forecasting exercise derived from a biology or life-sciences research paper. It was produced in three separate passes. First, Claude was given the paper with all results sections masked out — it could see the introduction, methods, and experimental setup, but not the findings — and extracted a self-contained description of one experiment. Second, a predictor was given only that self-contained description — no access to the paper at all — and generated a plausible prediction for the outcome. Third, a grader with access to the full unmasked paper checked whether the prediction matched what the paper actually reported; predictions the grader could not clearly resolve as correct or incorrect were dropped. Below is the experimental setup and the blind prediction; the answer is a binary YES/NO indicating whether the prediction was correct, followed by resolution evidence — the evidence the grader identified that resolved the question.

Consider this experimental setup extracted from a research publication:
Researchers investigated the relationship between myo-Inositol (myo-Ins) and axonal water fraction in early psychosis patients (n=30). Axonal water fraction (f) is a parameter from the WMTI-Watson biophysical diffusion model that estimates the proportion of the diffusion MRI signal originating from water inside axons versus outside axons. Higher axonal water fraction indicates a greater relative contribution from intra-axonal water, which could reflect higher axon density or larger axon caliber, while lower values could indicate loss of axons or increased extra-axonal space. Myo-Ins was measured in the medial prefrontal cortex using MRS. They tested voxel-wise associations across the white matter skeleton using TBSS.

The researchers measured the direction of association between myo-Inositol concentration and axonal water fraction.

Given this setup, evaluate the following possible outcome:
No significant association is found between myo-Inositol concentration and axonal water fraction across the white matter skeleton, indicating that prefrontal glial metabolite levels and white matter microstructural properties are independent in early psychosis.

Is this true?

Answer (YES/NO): NO